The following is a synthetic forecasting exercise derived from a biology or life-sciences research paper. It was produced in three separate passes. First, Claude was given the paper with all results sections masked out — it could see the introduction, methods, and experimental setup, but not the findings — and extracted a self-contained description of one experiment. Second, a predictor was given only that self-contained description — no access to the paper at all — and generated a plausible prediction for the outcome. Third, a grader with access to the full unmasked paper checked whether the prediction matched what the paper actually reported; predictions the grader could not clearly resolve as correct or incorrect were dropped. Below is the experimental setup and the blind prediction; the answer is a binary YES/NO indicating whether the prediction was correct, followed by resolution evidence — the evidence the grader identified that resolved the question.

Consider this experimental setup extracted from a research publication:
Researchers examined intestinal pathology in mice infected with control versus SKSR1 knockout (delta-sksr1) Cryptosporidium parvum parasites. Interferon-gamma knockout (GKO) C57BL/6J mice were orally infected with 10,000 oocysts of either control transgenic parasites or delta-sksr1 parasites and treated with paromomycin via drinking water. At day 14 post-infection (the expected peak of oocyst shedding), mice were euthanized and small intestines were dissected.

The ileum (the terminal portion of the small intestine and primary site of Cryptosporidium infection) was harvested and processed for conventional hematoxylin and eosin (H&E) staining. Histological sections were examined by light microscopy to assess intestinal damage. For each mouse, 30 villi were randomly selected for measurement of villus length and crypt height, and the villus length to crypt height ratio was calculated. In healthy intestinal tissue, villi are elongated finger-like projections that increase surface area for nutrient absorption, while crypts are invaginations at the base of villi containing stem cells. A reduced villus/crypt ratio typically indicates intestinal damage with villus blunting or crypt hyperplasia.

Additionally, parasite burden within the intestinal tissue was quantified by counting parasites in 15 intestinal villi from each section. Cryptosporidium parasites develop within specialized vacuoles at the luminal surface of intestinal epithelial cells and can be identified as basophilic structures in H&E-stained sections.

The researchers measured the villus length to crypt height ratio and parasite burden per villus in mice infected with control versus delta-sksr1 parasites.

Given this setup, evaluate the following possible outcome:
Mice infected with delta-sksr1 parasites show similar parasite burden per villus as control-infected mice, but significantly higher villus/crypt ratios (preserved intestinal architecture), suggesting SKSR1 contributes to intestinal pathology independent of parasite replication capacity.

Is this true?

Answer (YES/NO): NO